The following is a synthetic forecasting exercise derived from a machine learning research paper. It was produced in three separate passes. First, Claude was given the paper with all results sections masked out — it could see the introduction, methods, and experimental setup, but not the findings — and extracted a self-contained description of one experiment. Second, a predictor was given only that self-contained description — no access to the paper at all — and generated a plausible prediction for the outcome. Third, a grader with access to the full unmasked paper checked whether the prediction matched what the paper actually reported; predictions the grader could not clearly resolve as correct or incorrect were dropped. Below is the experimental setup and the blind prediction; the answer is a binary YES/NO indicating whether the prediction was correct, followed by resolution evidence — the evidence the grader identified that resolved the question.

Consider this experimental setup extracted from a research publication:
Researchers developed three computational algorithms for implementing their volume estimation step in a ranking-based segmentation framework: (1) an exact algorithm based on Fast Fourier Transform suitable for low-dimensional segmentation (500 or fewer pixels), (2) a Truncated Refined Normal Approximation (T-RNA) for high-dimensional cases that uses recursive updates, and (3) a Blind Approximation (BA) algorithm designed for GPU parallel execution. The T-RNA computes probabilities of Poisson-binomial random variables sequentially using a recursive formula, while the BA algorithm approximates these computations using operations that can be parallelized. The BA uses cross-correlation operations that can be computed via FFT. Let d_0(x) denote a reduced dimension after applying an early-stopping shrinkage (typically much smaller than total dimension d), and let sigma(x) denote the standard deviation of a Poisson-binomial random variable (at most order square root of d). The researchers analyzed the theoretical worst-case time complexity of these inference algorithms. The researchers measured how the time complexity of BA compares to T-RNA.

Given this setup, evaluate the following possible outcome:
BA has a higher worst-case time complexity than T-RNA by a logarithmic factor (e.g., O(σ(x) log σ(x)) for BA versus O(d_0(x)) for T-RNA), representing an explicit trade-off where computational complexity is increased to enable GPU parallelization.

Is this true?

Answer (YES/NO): NO